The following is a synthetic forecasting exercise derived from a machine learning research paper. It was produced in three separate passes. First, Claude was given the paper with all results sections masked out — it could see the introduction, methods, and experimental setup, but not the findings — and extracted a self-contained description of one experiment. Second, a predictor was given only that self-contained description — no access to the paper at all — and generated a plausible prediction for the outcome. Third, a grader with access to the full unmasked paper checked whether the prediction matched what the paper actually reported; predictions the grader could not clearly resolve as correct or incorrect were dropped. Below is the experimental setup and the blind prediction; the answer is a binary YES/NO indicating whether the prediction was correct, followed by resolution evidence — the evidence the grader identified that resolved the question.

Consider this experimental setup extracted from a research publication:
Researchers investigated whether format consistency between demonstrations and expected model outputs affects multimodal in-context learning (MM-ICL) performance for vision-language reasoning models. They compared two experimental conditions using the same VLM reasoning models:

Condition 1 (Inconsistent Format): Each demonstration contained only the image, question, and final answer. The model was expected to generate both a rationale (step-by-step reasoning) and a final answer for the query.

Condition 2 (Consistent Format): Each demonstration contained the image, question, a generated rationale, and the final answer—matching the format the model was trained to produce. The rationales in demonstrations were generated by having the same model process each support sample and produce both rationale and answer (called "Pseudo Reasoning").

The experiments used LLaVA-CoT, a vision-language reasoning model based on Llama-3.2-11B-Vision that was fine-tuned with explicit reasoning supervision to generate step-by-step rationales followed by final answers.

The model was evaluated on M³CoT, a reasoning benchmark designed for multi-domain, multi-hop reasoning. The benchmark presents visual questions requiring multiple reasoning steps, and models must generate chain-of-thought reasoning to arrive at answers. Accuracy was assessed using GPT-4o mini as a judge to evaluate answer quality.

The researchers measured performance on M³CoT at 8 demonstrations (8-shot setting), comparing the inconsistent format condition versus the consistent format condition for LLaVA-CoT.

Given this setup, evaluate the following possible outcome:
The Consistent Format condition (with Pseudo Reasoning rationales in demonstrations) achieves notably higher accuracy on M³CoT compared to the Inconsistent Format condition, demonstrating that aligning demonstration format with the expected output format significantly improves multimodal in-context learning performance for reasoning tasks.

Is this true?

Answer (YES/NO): YES